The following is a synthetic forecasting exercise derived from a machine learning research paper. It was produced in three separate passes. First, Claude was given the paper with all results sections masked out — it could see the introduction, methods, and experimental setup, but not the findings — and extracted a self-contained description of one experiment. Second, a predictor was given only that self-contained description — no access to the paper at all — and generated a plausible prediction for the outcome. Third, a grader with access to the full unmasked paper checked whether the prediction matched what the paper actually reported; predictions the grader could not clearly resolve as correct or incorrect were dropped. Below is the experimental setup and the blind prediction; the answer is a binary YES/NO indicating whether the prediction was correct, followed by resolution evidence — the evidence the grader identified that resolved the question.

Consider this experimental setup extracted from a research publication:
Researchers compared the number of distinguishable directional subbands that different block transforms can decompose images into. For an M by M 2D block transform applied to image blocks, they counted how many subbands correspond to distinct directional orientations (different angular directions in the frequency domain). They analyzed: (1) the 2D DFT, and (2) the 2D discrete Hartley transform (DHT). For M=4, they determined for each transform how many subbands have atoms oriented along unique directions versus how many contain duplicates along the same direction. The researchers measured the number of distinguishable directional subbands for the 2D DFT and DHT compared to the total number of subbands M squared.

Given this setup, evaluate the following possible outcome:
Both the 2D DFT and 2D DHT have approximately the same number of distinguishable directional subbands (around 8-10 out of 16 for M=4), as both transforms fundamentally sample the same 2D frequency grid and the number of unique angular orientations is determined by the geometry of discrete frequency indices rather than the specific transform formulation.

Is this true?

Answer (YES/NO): NO